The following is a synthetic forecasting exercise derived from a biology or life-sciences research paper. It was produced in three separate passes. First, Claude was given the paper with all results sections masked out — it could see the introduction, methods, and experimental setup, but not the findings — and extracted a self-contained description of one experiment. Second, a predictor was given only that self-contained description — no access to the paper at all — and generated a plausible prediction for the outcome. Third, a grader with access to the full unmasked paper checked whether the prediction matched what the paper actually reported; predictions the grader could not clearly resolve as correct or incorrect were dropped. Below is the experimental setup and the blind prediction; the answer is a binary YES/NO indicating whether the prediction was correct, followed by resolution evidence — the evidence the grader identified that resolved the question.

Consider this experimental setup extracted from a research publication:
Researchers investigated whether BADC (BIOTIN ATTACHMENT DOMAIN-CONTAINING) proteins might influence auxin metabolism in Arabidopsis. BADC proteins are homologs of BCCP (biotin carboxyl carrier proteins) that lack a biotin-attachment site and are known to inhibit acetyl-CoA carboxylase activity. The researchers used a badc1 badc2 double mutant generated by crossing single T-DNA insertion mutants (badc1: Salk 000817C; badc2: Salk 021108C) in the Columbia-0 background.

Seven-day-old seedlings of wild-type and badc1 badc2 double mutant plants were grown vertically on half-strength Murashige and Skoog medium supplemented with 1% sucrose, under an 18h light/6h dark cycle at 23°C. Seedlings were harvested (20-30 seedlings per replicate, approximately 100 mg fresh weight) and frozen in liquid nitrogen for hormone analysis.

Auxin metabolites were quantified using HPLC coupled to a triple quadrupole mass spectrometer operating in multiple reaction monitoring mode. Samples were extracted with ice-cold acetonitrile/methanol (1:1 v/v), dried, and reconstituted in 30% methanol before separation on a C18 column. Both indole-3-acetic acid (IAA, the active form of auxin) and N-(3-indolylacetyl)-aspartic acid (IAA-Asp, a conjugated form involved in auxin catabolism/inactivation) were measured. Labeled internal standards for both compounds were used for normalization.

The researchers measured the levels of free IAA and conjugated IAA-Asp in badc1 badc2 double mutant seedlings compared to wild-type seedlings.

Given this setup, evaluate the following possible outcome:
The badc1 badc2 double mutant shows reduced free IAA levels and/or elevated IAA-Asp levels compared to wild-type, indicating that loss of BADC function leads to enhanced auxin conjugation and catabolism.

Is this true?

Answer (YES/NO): YES